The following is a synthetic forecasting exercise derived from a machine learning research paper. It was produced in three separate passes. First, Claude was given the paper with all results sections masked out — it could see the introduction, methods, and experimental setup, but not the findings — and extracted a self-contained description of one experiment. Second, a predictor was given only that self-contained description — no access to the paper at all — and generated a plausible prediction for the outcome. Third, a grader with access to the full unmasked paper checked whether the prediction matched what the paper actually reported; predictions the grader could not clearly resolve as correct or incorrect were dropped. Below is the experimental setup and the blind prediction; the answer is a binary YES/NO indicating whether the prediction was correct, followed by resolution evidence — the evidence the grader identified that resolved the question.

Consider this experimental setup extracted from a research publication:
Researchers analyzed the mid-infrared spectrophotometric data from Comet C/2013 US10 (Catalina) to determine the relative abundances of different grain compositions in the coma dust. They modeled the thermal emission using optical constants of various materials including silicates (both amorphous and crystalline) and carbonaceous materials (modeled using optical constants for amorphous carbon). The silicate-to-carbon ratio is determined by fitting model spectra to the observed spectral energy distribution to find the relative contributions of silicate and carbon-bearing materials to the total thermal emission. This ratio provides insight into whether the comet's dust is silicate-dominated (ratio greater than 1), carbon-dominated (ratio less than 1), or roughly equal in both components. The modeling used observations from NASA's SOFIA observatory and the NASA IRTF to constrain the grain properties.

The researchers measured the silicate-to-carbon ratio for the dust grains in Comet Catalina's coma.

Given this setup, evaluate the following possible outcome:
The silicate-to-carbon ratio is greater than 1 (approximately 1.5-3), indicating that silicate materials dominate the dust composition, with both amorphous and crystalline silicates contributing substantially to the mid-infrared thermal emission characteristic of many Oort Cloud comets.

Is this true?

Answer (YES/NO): NO